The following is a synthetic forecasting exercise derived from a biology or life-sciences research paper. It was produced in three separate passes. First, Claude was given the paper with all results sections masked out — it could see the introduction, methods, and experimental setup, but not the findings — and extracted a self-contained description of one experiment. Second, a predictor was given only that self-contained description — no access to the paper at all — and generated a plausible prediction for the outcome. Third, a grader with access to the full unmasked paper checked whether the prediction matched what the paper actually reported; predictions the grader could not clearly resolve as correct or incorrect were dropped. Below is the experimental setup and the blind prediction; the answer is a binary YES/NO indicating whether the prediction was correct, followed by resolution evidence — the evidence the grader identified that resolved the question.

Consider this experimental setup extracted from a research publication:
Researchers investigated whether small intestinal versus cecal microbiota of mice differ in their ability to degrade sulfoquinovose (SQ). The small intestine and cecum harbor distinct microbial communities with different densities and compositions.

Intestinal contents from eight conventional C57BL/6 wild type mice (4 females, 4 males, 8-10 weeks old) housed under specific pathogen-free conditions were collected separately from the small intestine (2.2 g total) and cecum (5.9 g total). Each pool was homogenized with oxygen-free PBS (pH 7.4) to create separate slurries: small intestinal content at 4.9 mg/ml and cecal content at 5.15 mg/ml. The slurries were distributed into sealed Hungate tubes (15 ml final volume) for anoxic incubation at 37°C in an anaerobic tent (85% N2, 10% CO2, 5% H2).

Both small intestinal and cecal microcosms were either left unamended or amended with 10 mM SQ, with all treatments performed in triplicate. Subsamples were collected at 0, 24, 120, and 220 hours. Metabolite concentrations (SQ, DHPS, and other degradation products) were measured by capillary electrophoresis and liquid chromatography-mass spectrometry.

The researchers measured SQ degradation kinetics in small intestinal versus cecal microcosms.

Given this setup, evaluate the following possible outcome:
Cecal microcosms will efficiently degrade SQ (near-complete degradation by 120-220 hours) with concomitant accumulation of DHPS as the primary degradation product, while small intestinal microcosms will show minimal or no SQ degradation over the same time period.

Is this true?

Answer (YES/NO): NO